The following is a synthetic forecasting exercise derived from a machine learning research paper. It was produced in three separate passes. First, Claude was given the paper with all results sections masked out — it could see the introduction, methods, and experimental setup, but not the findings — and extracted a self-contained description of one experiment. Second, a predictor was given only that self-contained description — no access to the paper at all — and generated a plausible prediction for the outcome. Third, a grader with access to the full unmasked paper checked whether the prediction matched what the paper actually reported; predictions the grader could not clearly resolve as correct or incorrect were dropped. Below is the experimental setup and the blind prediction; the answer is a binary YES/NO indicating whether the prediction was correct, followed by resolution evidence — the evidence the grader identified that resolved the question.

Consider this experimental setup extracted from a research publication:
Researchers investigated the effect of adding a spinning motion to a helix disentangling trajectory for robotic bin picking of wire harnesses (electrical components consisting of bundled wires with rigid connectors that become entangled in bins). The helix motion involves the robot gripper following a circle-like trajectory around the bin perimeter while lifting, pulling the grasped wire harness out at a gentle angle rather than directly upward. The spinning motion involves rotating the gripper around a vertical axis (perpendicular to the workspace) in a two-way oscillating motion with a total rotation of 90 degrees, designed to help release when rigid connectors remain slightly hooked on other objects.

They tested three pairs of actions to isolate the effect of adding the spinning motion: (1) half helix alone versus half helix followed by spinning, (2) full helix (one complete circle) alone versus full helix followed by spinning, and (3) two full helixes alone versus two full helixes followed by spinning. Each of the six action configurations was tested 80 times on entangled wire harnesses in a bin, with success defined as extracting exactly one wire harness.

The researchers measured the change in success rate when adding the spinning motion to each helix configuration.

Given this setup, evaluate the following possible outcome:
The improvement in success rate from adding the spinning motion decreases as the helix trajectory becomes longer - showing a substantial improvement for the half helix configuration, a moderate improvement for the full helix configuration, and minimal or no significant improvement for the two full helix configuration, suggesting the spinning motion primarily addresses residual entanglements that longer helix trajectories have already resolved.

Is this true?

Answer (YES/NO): NO